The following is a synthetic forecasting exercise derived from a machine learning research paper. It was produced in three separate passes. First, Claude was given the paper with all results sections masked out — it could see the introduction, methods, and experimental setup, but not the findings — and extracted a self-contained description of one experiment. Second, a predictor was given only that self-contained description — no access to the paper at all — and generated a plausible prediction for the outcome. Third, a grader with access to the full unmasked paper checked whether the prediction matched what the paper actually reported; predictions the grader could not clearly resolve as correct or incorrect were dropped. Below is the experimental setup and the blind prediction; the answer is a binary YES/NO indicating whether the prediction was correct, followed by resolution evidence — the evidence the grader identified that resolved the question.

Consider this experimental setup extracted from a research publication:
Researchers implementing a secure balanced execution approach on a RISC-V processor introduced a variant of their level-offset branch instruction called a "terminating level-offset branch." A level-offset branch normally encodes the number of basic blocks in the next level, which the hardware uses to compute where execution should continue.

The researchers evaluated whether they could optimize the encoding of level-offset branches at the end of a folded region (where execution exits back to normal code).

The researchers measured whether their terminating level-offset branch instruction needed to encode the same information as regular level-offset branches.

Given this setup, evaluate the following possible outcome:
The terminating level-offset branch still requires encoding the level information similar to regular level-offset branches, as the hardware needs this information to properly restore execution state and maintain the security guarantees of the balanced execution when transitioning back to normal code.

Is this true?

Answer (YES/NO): YES